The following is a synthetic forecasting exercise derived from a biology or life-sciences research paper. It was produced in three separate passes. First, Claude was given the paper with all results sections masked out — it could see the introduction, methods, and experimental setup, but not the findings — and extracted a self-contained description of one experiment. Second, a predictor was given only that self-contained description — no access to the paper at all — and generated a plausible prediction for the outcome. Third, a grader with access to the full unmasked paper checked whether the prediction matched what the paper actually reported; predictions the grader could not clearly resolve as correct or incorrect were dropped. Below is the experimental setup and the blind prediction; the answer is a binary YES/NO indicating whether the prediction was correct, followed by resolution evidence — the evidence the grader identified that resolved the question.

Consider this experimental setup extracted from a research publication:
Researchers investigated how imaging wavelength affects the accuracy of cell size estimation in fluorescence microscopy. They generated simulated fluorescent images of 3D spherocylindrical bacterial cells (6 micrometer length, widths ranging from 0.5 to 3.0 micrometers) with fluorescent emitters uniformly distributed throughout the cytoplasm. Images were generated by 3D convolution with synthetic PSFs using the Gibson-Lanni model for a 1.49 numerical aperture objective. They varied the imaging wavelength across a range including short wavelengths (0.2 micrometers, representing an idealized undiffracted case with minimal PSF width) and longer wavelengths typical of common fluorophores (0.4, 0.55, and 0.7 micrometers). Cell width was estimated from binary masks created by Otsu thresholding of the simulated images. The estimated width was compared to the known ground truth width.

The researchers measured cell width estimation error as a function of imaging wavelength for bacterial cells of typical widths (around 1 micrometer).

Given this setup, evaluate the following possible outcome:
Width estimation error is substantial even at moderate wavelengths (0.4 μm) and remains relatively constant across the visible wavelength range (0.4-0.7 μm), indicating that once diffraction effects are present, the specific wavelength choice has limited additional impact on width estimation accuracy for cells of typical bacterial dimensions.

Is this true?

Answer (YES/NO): NO